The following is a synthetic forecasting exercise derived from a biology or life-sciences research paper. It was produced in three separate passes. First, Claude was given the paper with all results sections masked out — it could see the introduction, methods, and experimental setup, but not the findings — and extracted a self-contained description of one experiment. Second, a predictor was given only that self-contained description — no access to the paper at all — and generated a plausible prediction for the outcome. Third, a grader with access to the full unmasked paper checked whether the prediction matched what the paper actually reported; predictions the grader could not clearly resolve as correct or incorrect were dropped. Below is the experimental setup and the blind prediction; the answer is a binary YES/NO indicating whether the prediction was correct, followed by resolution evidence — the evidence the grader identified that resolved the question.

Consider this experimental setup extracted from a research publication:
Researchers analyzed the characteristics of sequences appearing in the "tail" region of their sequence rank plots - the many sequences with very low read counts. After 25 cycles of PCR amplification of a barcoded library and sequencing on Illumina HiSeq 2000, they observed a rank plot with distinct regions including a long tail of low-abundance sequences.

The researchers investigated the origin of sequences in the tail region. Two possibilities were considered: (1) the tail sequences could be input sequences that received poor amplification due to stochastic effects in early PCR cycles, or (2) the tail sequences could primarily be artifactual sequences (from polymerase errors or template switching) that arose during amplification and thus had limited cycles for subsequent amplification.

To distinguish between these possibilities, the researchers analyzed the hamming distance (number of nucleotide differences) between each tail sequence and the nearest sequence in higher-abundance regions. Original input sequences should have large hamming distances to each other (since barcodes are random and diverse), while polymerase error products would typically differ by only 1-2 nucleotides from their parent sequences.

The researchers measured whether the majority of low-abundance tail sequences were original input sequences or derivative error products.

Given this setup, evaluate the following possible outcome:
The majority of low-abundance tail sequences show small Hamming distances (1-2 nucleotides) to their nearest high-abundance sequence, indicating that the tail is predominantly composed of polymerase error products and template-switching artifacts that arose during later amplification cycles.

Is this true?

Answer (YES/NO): YES